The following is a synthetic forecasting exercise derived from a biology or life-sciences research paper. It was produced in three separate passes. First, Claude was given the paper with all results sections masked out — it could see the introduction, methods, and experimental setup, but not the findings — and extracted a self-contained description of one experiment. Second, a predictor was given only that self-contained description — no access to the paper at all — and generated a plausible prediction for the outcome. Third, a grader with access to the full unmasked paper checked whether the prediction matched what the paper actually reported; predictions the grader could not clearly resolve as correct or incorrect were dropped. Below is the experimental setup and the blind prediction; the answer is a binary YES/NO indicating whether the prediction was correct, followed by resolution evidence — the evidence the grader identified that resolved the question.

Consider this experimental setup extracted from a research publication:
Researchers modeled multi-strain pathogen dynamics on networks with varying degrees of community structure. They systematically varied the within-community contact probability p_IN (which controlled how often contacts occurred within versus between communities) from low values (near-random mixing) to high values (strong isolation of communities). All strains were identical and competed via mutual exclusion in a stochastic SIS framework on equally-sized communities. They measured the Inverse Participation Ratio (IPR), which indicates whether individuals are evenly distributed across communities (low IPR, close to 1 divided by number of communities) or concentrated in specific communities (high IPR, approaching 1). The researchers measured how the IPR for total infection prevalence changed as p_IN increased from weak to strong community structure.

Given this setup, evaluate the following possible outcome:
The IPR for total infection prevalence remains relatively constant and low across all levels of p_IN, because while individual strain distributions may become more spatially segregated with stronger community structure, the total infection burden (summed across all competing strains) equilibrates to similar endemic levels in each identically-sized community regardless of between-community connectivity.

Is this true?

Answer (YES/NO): YES